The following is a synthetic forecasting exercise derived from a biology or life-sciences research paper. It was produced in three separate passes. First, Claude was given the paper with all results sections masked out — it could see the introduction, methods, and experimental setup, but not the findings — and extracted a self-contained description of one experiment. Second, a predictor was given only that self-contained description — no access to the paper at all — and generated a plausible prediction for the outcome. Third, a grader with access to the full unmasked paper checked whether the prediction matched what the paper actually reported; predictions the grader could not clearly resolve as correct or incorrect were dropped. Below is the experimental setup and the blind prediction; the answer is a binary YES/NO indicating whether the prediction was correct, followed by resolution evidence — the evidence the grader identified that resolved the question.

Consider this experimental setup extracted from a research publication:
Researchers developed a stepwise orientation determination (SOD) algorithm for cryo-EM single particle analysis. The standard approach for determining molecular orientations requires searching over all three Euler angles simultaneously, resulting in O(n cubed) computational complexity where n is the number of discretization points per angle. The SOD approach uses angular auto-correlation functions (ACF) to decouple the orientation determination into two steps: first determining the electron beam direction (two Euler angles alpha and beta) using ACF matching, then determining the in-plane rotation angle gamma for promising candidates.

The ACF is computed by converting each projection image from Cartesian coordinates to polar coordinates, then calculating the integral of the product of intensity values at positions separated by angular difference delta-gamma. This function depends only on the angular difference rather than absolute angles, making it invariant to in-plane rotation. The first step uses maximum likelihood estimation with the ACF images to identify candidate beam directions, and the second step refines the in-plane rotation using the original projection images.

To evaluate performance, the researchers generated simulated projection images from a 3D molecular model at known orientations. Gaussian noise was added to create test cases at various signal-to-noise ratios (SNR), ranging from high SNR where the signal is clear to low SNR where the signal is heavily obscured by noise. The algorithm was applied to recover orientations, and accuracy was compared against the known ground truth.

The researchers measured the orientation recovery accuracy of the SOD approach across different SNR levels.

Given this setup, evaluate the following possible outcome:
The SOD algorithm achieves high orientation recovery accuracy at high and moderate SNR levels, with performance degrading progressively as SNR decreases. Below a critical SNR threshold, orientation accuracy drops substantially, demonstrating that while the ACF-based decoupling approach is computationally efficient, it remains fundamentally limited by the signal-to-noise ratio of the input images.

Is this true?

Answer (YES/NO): YES